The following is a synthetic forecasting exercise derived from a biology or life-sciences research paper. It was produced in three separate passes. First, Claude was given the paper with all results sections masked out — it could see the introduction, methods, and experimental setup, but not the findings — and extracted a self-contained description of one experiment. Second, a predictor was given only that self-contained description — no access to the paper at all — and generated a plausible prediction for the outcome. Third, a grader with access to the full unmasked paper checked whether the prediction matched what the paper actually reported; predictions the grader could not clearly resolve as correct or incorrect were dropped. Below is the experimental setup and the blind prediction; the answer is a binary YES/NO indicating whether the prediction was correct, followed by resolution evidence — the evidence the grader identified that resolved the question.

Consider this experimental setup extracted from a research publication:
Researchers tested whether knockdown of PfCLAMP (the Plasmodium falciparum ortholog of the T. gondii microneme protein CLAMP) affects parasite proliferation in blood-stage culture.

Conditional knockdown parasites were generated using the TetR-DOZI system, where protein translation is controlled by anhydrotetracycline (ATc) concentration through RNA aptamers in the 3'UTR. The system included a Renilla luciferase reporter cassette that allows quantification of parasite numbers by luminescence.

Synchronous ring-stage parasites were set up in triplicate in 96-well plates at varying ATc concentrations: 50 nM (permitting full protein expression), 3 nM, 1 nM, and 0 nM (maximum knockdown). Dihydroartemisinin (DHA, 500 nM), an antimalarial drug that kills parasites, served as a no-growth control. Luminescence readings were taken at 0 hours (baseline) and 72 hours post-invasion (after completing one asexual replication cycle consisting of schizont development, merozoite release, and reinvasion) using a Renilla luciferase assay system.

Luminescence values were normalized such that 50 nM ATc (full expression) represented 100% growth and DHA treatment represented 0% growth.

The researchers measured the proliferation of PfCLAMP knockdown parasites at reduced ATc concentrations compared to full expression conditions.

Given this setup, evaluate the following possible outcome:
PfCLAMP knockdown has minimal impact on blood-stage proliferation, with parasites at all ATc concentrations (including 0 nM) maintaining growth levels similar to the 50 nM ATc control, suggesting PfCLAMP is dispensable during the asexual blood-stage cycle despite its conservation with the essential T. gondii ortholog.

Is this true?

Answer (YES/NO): NO